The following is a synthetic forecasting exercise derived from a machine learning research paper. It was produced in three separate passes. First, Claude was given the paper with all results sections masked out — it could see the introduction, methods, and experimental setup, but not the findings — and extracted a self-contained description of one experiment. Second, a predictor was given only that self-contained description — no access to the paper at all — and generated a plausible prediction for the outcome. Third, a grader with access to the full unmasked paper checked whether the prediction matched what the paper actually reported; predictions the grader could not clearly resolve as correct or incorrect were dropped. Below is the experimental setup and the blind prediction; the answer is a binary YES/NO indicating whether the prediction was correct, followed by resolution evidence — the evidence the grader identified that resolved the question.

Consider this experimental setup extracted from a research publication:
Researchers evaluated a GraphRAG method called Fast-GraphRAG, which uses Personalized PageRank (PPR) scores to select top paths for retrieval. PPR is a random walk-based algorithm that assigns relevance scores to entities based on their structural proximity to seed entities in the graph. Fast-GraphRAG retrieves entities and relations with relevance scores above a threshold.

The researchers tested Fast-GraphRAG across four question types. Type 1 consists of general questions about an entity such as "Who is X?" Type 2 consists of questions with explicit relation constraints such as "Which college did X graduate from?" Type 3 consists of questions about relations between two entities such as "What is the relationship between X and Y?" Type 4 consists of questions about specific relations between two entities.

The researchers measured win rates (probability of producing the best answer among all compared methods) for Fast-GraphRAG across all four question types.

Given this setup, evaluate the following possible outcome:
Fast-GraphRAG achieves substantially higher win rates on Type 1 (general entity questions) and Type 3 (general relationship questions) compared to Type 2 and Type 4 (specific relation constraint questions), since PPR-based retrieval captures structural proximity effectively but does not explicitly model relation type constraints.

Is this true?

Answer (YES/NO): NO